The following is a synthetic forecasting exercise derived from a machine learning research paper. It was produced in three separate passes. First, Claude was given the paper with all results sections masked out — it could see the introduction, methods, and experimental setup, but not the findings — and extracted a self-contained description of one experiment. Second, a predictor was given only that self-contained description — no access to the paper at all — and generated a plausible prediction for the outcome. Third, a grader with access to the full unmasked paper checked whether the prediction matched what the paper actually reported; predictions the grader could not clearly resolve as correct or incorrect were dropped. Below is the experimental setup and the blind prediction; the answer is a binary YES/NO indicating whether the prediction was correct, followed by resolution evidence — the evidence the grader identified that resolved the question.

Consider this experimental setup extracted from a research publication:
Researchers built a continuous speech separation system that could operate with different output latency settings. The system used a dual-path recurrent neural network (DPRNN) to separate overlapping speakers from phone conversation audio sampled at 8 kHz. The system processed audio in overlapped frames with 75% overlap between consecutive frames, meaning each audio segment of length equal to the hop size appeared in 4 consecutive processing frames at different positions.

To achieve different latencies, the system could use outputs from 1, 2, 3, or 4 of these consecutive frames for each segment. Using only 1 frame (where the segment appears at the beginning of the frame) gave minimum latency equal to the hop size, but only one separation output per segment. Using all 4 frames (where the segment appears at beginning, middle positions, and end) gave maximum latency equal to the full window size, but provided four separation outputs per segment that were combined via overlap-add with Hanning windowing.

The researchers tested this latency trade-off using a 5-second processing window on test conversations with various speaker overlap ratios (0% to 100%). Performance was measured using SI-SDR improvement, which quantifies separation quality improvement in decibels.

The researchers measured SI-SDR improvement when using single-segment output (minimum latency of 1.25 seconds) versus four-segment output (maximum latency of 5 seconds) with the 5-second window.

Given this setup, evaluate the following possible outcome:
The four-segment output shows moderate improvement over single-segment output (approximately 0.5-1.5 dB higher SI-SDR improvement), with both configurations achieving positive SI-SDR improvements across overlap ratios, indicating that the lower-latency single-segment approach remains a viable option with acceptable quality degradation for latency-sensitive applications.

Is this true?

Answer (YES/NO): NO